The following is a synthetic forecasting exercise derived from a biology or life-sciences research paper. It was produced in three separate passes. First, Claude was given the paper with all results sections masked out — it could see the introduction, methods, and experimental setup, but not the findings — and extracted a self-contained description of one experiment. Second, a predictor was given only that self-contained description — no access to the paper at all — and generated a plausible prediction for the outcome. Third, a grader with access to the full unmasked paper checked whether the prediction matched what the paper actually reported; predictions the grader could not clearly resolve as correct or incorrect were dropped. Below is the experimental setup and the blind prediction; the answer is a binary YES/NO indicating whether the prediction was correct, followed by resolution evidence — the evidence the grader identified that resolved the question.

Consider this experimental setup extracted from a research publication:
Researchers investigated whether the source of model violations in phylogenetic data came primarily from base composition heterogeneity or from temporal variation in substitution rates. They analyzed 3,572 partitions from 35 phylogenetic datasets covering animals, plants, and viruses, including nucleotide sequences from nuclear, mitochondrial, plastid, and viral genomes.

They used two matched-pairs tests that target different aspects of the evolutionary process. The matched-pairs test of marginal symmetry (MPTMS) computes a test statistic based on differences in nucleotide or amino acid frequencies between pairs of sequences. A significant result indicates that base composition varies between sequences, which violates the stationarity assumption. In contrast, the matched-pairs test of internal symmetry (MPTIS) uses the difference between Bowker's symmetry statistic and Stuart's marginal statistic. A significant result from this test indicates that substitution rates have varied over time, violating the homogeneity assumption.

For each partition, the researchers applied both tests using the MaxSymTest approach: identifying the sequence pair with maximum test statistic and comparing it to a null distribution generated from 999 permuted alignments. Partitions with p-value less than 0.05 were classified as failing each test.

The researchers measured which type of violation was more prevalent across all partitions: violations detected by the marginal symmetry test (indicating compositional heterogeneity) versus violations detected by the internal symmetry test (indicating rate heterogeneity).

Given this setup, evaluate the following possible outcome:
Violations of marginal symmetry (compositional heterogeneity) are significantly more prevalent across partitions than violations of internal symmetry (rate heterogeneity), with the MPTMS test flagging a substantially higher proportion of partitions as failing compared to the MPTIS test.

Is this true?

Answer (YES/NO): YES